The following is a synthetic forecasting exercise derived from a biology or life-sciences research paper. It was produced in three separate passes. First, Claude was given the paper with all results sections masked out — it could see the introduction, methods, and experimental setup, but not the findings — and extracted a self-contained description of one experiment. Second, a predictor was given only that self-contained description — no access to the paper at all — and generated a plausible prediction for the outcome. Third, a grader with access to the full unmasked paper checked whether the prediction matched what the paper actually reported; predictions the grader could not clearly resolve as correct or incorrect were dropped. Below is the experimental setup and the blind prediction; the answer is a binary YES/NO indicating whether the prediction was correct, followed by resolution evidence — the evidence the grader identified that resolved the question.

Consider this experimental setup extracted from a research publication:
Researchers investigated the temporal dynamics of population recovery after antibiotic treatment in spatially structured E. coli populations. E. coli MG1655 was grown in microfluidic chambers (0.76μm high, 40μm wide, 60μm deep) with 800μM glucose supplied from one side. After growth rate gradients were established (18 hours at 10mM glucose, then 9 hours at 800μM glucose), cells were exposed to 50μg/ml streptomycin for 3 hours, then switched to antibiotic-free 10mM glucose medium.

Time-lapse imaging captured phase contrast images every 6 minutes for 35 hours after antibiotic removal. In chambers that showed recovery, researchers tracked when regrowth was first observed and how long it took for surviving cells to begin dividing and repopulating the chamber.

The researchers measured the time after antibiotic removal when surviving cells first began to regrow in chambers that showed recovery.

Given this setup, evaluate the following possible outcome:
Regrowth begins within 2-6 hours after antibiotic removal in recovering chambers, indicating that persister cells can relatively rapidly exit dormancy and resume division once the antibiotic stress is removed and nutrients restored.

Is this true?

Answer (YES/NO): NO